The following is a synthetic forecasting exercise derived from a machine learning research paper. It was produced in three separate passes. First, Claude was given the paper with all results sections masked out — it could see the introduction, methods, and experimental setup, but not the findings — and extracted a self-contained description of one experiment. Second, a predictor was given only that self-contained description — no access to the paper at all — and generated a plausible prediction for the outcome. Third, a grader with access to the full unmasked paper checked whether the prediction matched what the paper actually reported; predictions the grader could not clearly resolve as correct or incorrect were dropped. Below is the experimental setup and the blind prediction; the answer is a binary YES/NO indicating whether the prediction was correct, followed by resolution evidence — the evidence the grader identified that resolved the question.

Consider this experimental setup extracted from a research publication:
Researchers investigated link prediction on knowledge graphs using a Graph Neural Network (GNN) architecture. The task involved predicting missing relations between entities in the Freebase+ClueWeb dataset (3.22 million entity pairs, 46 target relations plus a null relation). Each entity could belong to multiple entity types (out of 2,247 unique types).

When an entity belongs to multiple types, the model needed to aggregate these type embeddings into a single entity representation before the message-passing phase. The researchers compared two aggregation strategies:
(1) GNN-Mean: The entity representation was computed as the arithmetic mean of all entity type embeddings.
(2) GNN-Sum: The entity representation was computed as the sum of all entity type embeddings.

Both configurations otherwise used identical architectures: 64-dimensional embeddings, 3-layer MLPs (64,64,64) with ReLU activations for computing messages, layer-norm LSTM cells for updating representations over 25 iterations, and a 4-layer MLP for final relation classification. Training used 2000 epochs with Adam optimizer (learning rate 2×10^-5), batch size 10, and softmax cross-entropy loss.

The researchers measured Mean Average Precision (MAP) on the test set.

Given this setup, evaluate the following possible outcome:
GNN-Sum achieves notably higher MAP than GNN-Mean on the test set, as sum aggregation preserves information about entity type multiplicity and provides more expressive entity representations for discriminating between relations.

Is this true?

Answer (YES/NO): NO